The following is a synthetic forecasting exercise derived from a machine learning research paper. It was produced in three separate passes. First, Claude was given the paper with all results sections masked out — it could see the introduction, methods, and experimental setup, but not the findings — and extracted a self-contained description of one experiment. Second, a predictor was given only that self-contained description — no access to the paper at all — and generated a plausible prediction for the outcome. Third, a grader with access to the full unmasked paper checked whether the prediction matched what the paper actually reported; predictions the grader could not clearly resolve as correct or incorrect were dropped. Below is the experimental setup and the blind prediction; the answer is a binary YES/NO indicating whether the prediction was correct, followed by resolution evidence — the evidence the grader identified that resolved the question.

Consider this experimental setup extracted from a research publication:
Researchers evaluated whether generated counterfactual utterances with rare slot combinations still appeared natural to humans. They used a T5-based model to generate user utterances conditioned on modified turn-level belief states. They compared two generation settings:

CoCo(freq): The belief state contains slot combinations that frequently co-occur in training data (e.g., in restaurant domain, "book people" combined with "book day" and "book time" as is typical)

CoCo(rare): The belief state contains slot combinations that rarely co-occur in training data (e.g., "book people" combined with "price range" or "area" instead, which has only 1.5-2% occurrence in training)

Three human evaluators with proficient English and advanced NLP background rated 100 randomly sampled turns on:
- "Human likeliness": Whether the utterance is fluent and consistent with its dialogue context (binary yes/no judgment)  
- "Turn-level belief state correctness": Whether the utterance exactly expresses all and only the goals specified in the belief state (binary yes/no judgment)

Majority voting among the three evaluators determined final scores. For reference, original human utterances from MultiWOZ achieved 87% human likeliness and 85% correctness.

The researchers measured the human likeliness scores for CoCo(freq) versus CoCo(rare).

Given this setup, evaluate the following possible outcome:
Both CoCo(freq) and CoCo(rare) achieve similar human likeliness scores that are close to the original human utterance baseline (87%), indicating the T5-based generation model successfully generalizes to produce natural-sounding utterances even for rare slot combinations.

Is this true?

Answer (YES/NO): NO